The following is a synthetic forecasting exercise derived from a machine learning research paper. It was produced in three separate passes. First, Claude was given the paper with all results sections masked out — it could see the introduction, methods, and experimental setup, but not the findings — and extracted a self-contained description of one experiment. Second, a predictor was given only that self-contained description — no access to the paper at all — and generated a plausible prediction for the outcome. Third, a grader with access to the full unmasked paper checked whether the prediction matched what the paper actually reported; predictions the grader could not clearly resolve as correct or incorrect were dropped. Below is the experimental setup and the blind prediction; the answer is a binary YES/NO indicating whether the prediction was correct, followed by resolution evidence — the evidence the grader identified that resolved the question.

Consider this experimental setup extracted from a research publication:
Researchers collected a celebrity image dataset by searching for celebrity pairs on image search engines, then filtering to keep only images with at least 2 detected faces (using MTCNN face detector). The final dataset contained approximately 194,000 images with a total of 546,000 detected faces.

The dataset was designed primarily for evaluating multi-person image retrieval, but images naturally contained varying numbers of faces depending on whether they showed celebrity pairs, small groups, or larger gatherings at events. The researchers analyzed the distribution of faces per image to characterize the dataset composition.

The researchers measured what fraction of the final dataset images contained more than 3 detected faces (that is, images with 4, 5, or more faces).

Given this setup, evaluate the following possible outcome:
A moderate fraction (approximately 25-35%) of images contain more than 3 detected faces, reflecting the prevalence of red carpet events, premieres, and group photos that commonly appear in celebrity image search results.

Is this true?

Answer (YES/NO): NO